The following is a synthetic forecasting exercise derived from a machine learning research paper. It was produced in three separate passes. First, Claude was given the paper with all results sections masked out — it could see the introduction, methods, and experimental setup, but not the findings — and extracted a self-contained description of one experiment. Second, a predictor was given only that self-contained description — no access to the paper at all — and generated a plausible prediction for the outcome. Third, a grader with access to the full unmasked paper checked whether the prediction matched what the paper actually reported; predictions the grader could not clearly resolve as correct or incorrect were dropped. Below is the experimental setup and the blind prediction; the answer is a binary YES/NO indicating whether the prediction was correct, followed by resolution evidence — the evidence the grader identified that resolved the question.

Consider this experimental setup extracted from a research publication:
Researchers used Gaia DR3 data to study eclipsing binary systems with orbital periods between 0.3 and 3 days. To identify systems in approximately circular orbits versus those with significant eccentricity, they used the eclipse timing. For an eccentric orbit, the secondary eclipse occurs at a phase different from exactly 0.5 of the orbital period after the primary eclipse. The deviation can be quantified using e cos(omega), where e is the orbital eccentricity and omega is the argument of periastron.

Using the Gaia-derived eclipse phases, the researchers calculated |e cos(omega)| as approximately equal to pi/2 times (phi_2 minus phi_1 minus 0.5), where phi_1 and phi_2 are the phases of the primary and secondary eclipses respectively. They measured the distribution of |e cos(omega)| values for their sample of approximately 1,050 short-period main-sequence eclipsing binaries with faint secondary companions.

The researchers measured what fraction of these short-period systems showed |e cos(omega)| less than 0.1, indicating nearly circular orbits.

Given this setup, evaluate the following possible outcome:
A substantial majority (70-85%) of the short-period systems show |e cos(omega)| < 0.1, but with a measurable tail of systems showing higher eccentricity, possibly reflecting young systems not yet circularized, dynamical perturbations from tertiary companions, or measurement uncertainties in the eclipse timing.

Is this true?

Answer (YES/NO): NO